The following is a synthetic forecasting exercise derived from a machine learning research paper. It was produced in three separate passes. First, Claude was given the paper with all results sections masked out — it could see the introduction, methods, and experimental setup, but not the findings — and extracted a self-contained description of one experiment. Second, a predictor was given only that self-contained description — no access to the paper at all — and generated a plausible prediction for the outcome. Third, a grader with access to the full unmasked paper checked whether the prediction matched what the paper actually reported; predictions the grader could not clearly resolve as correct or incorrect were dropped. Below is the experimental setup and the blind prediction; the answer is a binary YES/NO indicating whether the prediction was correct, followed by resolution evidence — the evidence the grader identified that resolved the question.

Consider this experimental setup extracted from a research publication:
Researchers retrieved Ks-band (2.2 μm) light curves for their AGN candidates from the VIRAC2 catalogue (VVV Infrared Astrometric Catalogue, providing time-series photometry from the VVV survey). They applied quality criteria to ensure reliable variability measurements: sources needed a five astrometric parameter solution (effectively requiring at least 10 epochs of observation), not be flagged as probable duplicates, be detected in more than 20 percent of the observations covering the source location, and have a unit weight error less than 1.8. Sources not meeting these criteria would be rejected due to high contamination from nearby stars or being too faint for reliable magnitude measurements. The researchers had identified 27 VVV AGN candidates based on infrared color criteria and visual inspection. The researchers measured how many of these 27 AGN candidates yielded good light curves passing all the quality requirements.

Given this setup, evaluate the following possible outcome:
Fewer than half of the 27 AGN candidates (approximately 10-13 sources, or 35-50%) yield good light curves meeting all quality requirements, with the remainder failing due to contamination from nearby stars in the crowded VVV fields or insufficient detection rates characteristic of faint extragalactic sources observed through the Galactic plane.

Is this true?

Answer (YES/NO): NO